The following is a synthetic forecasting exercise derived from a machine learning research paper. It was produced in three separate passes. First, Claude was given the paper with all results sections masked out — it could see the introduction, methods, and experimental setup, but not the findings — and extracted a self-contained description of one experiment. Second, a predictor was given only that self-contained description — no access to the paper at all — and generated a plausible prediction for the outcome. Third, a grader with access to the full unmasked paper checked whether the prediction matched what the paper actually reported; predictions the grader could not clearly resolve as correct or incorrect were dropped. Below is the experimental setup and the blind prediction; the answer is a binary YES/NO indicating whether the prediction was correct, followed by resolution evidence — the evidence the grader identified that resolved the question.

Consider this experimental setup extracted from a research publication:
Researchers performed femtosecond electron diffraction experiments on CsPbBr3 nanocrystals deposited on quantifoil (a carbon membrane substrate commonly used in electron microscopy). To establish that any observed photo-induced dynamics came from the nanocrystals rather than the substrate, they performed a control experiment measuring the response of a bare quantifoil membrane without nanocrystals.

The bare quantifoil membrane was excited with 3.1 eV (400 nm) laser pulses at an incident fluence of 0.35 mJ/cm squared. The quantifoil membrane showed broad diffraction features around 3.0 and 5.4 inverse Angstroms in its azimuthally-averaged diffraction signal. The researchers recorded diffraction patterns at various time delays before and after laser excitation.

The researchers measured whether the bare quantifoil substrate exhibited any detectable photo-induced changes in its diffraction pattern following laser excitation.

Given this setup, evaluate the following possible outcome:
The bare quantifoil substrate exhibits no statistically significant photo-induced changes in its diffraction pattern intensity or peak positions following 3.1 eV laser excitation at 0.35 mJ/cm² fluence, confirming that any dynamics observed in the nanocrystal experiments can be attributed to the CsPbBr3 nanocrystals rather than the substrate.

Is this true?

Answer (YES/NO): YES